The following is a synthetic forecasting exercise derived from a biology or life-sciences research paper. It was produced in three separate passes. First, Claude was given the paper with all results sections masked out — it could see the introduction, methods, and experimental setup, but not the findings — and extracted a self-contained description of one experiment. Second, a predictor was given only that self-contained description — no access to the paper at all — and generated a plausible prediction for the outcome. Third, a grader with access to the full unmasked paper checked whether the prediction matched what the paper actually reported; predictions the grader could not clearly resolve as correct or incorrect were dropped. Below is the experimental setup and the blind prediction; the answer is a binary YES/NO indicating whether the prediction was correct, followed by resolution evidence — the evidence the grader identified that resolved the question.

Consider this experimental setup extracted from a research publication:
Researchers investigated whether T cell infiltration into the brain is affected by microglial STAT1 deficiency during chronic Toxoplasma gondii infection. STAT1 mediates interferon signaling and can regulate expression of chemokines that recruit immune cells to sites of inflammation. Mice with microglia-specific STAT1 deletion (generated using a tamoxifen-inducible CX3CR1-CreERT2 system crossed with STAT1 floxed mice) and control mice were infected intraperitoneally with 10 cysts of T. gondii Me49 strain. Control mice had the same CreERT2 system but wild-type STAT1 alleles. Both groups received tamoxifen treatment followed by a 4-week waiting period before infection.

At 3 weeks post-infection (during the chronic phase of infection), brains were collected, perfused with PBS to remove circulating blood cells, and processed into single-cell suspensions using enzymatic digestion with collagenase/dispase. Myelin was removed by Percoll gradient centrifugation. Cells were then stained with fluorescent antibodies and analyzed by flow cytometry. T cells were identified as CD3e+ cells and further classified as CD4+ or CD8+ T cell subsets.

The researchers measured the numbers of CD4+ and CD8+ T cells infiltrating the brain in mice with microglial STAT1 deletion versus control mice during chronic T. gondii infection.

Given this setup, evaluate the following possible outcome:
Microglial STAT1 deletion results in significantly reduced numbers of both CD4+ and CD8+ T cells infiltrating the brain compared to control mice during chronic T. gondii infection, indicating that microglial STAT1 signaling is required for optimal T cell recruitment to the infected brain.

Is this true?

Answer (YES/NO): NO